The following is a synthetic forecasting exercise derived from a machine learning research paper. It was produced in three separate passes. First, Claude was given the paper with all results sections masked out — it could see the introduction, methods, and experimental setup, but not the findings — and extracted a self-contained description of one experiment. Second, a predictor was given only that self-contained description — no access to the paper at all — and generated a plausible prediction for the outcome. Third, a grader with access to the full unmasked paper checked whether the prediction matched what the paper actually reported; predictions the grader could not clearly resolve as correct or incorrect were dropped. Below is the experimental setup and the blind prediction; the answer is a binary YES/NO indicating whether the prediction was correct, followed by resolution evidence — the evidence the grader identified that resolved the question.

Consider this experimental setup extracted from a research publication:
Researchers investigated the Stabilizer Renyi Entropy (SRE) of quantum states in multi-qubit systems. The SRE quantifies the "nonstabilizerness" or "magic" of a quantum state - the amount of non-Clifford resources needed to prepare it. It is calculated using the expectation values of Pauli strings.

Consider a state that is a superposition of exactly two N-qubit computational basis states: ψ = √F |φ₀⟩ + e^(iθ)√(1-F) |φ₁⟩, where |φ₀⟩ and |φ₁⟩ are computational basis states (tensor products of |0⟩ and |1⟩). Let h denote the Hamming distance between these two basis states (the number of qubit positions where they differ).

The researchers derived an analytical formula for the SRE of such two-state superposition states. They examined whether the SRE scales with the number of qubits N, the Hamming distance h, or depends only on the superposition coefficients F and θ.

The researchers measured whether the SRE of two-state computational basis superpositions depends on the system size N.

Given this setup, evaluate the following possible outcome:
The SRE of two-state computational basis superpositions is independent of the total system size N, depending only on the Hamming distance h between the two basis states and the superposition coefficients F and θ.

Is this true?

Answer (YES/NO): NO